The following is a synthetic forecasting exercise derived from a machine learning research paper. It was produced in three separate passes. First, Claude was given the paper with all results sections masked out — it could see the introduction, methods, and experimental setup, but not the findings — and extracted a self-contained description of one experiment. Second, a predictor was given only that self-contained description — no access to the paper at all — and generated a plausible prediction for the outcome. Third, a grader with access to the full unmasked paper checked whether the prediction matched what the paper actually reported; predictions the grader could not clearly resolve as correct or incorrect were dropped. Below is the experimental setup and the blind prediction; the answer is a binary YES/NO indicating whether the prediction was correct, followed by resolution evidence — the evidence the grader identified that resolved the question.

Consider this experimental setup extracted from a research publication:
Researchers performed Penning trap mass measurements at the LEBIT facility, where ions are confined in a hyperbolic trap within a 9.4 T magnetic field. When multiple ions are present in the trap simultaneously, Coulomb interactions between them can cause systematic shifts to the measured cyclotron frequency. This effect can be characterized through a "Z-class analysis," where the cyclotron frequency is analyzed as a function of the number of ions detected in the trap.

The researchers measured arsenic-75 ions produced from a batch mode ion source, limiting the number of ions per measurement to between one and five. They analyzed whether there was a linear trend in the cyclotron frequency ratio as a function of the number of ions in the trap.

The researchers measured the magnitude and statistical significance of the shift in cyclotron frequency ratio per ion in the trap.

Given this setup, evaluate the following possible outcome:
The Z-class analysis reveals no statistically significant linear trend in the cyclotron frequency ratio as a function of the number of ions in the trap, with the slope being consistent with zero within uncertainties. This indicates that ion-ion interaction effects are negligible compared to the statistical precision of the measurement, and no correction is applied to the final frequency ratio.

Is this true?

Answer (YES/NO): NO